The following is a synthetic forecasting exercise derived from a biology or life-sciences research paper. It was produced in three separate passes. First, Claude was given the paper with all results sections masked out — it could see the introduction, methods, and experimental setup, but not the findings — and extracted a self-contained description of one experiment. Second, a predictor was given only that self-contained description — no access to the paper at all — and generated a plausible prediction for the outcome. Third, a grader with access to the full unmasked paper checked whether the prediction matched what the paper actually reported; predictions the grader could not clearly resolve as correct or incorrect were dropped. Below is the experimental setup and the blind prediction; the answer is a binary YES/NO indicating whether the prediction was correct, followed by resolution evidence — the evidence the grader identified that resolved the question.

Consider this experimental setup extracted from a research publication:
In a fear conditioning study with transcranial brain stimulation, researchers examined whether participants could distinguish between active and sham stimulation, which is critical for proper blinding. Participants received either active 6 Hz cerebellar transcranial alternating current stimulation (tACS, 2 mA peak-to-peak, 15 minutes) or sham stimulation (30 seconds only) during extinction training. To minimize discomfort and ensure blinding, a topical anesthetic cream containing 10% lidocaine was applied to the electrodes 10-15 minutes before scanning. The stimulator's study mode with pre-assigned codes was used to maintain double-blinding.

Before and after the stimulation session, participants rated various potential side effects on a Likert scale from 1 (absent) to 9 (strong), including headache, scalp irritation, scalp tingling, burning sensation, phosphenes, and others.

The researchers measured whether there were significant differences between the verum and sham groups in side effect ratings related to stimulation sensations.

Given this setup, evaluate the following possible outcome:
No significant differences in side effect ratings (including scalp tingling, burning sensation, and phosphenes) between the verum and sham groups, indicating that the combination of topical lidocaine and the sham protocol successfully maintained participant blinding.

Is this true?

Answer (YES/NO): NO